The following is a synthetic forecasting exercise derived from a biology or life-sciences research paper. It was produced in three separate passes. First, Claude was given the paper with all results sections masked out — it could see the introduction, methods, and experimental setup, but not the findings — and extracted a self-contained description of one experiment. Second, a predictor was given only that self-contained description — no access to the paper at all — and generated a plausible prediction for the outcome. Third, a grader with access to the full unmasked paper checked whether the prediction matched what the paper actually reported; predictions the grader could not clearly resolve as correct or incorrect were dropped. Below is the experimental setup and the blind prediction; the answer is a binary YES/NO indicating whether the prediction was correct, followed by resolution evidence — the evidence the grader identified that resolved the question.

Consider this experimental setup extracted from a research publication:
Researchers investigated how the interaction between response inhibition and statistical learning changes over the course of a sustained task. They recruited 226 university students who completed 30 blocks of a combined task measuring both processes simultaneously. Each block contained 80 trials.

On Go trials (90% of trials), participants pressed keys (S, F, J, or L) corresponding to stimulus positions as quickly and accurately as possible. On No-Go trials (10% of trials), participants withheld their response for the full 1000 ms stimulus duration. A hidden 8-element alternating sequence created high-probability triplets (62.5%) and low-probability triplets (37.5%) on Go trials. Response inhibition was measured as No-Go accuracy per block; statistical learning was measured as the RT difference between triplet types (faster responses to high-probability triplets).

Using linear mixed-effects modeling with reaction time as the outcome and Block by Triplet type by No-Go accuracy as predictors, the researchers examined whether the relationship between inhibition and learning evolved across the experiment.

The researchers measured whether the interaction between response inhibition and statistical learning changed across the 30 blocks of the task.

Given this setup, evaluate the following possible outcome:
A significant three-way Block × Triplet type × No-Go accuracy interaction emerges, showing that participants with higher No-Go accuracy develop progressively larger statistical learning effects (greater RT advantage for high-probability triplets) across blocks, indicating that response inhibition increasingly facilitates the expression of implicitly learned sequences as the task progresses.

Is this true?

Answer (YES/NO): NO